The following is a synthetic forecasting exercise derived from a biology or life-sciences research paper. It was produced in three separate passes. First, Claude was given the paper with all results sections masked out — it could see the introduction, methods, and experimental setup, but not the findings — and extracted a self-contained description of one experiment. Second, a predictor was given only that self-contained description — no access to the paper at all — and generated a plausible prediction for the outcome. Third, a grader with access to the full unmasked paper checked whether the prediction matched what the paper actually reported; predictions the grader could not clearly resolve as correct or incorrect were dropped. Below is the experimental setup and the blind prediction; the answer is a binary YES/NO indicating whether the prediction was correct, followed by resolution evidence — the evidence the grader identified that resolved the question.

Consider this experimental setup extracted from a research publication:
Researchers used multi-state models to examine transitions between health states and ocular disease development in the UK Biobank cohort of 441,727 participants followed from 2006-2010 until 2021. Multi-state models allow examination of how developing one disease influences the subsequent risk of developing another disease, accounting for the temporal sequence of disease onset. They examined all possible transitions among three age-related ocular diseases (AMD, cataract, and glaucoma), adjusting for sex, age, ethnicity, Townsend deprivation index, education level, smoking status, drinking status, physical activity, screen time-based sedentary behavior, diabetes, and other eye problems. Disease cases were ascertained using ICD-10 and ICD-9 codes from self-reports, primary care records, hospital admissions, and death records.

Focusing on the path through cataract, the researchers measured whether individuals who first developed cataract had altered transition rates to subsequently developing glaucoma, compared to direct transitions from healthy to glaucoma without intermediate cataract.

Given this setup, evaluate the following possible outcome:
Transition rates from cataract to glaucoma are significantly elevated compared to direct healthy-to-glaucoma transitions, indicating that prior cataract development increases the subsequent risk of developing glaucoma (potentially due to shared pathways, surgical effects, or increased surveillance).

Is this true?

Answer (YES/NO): YES